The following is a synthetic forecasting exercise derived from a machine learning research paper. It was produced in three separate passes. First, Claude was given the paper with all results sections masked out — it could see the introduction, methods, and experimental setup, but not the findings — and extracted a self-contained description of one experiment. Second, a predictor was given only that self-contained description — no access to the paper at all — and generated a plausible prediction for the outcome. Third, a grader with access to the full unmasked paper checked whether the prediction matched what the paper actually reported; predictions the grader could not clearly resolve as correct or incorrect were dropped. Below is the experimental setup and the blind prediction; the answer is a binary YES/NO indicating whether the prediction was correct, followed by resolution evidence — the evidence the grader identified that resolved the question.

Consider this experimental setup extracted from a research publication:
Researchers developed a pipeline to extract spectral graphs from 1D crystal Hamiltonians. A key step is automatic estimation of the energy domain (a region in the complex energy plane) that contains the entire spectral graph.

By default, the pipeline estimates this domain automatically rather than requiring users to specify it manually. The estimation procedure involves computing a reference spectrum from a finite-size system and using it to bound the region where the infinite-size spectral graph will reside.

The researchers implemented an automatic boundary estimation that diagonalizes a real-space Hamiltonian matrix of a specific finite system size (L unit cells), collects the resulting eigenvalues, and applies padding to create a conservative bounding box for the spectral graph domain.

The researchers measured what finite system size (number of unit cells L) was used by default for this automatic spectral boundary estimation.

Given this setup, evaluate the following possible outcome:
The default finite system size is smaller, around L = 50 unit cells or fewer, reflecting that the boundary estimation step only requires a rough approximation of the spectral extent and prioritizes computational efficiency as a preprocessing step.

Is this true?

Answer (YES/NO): YES